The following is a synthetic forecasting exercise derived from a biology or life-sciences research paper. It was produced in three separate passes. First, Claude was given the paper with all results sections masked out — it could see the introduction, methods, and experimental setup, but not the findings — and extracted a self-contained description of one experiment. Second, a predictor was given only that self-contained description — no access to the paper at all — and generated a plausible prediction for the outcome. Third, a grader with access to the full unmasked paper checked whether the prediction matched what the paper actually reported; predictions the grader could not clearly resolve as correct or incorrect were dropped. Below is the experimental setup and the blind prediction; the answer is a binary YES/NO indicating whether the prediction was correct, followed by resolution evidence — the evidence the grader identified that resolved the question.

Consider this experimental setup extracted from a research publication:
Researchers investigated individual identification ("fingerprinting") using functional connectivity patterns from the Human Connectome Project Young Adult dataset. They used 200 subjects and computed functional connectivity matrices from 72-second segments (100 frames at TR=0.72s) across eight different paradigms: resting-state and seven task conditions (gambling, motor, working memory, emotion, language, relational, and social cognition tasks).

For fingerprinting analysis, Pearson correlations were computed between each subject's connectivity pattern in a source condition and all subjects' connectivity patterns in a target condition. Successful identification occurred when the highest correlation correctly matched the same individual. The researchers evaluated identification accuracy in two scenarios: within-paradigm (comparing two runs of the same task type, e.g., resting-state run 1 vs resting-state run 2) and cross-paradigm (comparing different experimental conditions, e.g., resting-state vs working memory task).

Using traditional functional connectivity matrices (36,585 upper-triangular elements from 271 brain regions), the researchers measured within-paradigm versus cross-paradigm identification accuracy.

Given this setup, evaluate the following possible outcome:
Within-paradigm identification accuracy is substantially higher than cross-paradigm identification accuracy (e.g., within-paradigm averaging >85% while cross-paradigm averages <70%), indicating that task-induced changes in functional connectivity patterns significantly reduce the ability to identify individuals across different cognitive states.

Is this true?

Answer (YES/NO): NO